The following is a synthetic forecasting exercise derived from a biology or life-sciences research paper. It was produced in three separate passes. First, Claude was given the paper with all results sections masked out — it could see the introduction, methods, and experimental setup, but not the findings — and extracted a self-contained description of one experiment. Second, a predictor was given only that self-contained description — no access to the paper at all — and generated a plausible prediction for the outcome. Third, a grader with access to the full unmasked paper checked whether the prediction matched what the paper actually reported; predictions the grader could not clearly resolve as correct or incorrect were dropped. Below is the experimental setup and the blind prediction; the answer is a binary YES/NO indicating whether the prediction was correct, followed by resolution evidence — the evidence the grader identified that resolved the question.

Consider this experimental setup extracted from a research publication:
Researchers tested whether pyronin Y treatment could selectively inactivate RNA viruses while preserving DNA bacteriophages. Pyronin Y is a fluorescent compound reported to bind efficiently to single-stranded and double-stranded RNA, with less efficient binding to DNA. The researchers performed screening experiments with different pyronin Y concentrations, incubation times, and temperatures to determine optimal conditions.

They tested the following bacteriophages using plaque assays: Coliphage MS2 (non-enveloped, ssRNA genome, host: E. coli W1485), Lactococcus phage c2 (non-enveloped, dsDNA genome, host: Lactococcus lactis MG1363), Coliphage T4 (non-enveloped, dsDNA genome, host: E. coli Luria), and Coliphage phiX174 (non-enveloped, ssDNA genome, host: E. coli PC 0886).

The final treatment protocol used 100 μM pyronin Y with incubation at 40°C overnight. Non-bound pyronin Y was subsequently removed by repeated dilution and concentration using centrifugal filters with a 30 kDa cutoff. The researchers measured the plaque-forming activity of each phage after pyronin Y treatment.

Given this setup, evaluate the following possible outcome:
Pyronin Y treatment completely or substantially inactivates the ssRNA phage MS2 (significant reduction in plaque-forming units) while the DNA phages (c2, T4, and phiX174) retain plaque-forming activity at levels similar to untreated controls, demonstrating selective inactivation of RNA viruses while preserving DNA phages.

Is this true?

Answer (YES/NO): NO